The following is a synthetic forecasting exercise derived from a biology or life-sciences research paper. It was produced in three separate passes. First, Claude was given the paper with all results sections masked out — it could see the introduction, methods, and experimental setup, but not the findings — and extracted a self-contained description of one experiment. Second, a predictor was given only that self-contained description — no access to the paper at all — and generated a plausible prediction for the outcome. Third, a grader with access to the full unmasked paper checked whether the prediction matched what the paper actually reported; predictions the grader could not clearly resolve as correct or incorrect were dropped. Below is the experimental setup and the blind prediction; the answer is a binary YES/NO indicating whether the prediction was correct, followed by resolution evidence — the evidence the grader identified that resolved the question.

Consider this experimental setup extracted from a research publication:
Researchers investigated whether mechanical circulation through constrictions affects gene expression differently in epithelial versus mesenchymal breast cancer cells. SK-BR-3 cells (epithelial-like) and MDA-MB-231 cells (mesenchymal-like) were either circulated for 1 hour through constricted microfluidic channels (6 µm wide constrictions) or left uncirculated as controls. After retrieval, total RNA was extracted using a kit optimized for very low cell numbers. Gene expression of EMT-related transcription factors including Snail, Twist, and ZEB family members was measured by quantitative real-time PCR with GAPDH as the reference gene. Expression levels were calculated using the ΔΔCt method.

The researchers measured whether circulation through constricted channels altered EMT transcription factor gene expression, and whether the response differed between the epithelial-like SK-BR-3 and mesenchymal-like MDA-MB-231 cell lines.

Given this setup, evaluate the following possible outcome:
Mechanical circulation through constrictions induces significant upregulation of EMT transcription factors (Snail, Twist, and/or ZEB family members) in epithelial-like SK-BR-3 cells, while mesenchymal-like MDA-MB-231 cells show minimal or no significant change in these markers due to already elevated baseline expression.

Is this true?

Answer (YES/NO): NO